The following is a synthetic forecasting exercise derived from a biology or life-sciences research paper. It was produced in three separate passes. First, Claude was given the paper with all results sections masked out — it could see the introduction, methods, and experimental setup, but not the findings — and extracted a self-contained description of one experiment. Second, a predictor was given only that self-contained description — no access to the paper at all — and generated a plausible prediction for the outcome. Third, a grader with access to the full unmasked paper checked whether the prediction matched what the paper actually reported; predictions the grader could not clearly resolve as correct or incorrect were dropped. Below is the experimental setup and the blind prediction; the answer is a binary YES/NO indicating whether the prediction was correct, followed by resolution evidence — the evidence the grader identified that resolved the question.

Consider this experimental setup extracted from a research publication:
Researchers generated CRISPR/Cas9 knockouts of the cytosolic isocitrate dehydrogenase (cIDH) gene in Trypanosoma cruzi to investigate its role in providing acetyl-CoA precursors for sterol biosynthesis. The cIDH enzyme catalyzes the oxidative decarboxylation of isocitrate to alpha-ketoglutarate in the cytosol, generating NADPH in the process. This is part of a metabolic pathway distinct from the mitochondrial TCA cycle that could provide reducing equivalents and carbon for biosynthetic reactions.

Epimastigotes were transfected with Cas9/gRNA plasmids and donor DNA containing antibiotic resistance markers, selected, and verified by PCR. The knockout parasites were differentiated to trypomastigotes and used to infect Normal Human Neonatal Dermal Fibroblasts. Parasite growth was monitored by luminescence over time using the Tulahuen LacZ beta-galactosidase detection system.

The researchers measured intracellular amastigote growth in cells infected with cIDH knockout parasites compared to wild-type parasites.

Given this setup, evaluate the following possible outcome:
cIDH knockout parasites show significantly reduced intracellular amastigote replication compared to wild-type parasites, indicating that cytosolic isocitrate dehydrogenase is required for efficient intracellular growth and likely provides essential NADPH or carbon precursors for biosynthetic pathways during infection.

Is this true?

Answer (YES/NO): NO